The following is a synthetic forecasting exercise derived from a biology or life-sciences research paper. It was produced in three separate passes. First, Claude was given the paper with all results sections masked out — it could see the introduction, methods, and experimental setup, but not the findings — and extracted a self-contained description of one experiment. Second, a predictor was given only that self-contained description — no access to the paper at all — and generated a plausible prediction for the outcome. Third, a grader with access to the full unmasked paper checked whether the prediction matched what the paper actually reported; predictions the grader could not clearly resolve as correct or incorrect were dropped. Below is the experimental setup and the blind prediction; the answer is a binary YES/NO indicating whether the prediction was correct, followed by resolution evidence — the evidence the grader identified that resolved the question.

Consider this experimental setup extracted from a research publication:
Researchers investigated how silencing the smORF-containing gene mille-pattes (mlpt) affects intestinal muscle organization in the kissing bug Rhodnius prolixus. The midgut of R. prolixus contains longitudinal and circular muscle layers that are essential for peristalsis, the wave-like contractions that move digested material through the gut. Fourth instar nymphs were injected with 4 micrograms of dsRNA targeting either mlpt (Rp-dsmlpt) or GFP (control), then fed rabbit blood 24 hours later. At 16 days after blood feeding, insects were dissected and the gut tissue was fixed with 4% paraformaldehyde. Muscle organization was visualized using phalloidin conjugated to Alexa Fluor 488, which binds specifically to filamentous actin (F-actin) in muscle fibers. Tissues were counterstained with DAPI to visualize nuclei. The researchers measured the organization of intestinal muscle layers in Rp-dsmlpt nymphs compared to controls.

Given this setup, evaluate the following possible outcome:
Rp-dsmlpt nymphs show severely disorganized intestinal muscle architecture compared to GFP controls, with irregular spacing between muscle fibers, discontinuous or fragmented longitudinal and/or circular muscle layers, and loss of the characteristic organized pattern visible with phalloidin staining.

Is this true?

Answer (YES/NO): YES